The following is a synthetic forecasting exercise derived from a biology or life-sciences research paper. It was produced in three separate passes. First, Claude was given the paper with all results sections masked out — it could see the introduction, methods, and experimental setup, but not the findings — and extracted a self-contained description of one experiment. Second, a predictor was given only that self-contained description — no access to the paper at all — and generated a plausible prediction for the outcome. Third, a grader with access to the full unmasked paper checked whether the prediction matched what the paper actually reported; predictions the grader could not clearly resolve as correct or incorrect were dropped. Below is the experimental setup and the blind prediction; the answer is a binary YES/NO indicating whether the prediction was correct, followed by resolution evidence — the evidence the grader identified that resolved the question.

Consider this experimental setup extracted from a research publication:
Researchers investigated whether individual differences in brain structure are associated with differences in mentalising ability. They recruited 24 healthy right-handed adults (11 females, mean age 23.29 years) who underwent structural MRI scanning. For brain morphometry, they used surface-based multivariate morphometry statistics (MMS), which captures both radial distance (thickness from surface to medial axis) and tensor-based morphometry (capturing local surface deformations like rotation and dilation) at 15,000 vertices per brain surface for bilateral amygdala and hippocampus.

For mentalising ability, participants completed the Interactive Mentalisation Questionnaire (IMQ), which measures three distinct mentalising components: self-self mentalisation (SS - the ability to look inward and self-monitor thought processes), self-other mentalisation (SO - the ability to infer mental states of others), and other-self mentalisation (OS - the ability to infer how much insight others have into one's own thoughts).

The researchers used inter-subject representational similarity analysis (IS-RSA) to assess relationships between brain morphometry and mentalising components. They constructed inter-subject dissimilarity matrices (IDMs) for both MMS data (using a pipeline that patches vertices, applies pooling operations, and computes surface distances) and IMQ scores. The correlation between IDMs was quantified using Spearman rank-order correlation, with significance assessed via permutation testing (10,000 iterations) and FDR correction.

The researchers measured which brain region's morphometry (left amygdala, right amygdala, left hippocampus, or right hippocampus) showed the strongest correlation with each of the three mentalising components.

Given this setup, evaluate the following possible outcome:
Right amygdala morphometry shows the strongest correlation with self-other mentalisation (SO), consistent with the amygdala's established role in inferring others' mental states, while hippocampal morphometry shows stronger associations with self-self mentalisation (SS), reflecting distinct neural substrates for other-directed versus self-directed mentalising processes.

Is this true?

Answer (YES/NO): NO